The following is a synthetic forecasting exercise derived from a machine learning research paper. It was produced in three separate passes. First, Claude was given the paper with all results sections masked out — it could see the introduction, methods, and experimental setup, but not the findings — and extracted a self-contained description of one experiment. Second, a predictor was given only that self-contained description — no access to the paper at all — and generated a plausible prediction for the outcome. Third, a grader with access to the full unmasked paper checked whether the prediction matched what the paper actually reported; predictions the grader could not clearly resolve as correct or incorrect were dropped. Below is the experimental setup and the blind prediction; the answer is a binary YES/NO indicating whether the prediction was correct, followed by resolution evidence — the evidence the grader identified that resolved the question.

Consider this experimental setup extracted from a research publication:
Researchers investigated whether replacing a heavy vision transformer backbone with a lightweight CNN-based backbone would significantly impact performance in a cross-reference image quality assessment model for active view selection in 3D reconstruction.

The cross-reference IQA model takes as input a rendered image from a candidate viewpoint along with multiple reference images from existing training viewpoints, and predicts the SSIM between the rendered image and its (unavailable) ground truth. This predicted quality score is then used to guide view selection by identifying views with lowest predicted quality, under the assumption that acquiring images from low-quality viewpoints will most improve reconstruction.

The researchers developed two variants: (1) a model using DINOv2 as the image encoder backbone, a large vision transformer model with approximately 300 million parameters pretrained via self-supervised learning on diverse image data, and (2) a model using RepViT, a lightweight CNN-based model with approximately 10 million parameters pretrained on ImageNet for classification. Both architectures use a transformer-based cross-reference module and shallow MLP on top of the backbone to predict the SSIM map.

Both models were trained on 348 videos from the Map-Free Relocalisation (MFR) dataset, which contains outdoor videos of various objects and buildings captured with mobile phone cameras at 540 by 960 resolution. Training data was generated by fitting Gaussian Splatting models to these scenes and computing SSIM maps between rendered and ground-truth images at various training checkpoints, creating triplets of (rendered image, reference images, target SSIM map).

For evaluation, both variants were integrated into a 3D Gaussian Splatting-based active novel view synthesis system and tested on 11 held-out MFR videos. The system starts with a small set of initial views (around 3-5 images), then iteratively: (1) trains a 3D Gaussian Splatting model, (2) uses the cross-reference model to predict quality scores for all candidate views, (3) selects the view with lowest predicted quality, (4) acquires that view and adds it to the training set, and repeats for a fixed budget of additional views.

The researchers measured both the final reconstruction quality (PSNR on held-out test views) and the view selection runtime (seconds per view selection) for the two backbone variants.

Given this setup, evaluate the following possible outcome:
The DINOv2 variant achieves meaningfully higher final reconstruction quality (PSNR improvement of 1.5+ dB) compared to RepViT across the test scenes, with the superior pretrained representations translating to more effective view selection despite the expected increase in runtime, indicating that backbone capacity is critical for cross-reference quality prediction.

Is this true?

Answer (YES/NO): NO